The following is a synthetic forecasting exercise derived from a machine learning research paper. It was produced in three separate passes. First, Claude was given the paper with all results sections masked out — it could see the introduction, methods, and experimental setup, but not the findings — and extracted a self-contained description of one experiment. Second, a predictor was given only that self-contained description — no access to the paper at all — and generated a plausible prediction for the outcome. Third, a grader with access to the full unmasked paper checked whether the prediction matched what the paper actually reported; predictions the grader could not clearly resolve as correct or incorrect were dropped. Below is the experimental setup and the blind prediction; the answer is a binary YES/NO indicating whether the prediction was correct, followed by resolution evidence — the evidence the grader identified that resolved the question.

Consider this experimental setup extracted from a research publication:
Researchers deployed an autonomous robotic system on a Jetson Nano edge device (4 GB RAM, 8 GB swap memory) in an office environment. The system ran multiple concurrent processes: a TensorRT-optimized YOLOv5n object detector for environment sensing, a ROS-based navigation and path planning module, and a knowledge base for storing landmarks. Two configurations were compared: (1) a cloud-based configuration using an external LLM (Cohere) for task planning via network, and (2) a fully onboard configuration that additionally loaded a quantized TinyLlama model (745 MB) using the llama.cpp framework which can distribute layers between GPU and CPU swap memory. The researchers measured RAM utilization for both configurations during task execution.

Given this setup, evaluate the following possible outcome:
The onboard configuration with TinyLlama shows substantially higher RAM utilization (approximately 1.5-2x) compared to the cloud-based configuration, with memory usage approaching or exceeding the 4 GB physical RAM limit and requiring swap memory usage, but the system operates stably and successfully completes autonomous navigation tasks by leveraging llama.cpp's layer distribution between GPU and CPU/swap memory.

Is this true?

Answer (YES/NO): NO